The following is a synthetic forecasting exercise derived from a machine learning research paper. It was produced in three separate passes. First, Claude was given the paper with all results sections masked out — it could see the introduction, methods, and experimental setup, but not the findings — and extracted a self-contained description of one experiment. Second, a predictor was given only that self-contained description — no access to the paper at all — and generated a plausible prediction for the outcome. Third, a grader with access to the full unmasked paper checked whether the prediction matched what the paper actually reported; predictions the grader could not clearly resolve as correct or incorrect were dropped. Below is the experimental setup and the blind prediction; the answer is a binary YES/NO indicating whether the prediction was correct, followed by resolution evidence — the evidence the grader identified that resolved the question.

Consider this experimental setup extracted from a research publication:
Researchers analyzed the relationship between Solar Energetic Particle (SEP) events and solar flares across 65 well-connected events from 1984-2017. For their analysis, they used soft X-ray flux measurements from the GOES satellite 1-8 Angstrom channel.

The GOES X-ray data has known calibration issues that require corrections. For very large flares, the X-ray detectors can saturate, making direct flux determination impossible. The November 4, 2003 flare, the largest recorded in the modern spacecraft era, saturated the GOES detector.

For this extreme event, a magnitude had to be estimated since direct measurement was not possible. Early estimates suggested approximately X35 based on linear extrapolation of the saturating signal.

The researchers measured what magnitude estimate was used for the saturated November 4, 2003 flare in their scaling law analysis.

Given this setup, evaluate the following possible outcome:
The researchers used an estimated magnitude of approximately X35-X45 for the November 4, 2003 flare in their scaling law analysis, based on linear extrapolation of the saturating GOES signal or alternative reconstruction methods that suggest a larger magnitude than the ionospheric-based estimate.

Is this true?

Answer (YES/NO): NO